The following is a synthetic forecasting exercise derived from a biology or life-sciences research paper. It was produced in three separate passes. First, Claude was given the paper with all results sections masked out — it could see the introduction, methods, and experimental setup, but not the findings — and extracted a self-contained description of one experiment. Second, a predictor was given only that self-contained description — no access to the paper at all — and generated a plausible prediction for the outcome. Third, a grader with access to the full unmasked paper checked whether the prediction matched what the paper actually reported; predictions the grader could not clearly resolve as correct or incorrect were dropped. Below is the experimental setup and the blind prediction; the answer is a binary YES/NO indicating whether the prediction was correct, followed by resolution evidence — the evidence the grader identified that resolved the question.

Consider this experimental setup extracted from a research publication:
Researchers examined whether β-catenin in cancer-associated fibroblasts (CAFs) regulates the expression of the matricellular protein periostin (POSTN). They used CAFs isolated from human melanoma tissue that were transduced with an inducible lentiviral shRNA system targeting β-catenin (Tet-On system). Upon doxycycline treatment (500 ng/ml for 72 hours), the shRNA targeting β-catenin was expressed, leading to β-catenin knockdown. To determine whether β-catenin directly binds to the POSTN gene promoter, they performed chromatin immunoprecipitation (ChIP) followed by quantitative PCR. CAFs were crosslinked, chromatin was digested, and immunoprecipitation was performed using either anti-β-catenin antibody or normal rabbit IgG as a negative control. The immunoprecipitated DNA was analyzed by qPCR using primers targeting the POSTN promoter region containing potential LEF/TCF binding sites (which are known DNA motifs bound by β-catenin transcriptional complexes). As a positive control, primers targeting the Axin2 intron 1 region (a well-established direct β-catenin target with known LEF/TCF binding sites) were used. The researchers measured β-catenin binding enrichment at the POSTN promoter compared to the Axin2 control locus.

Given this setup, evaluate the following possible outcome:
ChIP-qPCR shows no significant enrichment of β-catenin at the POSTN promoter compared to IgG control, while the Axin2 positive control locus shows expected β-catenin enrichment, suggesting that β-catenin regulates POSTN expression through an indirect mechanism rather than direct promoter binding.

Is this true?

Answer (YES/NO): NO